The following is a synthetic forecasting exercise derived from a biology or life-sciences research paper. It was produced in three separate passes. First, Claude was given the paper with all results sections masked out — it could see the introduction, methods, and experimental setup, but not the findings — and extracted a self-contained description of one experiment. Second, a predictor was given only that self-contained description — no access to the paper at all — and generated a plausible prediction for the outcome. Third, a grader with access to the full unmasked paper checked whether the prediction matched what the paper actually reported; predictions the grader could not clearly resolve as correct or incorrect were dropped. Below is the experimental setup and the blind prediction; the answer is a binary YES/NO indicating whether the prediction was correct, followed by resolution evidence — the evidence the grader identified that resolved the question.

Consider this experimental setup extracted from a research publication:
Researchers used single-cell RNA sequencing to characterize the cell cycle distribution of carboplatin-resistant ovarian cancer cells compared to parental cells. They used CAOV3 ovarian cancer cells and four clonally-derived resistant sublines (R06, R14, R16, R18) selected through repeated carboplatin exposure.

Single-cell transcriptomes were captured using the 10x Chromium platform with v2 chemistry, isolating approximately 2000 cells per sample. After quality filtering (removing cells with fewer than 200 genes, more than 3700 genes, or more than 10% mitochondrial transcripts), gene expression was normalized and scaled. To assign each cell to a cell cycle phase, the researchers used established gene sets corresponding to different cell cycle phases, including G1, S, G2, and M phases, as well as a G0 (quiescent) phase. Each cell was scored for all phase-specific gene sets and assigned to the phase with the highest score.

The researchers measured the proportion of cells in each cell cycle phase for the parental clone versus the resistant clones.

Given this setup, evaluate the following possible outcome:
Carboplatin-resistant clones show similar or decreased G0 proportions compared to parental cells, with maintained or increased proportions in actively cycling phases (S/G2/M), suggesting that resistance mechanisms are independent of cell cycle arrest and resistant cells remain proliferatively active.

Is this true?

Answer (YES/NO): NO